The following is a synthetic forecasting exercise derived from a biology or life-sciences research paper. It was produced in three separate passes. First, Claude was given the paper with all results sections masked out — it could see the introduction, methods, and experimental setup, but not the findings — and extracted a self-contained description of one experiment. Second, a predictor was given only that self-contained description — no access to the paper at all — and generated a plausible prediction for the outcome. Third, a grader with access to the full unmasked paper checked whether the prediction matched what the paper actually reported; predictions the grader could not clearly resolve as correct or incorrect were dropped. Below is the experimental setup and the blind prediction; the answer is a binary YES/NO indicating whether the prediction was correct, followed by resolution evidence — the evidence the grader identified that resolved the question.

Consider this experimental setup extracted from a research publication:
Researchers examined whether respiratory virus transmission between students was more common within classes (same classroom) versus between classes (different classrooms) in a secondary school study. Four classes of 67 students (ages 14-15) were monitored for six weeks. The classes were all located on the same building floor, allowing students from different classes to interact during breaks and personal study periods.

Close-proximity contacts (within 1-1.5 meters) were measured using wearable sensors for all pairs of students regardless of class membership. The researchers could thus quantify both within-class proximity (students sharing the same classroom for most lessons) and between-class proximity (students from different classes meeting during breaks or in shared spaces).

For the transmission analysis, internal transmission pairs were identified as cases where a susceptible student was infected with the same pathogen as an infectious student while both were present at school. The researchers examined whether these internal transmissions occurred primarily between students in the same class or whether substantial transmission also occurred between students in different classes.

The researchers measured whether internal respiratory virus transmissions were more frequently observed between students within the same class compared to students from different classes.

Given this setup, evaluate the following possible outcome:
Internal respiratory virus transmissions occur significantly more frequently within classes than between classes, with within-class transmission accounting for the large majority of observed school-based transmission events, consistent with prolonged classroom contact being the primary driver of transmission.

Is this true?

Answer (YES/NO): YES